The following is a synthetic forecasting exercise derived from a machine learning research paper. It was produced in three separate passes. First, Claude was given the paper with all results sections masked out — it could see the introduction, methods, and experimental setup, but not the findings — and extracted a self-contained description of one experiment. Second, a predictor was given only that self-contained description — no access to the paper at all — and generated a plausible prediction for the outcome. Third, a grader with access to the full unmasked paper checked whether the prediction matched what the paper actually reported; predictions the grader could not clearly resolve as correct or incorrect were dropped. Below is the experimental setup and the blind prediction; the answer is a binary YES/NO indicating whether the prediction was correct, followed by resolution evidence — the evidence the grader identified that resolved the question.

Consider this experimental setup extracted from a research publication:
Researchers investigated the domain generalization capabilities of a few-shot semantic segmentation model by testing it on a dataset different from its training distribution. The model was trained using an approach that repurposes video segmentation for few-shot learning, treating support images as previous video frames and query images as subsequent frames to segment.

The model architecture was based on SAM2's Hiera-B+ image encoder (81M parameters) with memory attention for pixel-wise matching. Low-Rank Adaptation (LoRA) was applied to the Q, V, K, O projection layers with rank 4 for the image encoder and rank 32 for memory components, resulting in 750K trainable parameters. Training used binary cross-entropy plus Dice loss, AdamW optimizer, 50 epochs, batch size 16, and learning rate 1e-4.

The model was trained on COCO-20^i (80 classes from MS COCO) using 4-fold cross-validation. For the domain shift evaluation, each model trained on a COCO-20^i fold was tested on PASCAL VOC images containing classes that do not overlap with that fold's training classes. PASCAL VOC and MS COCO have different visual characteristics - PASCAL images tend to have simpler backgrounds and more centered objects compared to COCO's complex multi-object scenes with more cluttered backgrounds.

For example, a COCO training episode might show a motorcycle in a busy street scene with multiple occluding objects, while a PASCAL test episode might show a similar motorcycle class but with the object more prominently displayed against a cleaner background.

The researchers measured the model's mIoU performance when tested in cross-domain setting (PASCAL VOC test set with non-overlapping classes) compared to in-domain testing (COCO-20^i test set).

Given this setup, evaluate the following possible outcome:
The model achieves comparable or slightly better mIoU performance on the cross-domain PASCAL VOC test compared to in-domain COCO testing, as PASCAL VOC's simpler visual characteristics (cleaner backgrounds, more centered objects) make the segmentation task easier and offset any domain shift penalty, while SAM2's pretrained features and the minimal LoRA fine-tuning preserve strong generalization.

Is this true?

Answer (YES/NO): NO